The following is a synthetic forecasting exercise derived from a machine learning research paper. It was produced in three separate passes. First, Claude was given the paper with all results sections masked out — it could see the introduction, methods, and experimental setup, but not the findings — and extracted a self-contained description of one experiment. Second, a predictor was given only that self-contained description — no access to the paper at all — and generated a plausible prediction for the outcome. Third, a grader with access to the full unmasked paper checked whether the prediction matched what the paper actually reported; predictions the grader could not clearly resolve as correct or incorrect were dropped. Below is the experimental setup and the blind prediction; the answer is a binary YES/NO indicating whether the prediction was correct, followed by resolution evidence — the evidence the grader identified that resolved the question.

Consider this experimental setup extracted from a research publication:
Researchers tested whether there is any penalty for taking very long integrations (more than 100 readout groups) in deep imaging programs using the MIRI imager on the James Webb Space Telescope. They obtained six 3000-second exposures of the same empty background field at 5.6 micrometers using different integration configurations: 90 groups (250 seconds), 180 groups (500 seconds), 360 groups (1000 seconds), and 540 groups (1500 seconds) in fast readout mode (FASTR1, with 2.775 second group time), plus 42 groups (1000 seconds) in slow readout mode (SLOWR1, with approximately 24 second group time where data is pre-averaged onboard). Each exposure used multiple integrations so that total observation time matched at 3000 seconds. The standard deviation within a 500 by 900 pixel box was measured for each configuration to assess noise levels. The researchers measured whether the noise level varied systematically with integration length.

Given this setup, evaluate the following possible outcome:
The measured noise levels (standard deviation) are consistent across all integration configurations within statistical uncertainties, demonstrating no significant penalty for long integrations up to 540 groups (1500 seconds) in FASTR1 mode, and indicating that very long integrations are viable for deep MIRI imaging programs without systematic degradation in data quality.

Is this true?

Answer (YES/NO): YES